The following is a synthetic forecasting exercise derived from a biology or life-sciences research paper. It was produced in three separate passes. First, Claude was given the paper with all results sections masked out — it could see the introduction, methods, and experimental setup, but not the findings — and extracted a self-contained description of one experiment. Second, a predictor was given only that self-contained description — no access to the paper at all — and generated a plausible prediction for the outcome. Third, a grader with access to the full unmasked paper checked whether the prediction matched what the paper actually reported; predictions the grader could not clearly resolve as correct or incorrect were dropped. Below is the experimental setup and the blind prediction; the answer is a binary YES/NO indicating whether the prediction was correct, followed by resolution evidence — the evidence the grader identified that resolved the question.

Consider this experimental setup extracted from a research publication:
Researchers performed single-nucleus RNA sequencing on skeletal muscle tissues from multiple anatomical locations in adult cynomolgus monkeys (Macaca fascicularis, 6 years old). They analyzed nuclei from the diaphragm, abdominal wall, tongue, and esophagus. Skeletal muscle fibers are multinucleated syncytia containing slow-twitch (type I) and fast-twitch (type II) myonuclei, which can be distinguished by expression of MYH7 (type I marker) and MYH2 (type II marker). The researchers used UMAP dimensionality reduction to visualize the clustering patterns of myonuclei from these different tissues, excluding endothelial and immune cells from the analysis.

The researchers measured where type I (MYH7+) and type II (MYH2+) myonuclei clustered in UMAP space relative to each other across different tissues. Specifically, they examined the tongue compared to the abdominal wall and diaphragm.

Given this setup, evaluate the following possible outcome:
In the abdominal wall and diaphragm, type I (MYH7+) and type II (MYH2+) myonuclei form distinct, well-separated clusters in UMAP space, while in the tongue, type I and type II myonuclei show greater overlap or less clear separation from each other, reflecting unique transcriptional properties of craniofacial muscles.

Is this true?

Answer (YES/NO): YES